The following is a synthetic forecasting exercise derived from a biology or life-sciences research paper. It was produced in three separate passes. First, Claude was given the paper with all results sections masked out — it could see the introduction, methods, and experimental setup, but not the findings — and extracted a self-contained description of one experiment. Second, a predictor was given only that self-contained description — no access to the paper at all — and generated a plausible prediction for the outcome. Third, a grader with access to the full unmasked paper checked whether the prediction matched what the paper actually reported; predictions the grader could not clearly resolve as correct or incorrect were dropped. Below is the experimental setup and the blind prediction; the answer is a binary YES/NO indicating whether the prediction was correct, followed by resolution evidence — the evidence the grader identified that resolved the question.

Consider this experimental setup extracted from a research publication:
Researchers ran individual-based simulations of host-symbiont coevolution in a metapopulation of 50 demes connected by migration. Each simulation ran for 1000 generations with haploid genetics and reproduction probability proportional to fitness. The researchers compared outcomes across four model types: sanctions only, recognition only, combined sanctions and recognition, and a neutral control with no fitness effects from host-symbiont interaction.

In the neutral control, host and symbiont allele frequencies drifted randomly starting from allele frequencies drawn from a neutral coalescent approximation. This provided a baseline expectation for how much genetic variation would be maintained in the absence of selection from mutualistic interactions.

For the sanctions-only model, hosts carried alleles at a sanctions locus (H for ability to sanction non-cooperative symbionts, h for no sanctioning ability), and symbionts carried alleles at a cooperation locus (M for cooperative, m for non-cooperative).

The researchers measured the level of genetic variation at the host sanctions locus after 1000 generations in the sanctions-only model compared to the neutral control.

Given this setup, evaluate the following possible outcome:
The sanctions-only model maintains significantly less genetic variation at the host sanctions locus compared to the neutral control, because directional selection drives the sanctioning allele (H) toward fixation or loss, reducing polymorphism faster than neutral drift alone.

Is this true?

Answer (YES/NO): NO